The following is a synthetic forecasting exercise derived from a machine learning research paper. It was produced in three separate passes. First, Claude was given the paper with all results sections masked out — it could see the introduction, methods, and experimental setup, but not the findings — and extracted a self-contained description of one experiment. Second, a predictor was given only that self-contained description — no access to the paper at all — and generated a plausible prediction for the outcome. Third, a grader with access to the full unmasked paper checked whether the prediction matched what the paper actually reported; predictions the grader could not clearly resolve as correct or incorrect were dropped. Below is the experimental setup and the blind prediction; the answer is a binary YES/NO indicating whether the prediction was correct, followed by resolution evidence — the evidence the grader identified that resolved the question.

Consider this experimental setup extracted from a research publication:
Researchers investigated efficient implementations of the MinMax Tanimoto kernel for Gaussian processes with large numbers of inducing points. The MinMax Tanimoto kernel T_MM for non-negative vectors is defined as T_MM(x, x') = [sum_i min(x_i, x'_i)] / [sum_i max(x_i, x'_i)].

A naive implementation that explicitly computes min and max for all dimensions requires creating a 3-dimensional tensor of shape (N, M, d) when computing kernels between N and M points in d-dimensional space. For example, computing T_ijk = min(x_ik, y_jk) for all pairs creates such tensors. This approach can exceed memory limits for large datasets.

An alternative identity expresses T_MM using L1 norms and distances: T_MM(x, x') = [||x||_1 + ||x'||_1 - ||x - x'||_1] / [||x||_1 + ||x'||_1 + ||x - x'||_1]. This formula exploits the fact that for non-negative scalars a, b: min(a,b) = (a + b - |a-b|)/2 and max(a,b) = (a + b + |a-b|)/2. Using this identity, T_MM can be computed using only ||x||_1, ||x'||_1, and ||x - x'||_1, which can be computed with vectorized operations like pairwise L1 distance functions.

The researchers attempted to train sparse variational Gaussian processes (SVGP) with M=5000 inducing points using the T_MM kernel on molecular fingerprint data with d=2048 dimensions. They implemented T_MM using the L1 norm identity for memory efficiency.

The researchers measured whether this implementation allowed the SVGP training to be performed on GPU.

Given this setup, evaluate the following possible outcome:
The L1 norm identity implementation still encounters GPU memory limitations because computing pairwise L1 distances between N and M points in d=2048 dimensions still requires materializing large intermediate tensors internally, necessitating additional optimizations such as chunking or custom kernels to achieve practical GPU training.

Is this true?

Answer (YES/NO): YES